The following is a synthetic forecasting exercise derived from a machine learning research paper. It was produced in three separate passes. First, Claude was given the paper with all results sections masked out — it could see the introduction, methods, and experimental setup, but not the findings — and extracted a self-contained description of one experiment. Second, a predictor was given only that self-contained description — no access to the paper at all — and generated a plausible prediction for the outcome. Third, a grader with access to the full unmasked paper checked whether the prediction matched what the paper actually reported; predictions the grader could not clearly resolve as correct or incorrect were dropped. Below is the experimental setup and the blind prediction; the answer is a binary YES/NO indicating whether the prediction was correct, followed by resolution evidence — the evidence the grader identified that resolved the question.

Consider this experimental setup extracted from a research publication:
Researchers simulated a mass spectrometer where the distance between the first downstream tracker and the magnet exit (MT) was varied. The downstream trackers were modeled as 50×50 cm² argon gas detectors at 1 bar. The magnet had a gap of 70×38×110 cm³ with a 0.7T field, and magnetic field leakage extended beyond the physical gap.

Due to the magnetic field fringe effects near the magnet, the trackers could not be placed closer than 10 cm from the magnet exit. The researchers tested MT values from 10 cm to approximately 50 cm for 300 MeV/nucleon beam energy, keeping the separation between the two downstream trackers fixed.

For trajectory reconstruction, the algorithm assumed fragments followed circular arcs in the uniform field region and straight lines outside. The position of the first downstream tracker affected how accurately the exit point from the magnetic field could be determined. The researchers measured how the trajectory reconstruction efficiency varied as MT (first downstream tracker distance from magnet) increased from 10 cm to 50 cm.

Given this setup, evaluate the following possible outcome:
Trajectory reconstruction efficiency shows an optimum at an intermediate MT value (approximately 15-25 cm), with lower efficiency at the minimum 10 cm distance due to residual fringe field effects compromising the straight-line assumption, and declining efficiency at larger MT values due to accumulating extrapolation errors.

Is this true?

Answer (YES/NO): NO